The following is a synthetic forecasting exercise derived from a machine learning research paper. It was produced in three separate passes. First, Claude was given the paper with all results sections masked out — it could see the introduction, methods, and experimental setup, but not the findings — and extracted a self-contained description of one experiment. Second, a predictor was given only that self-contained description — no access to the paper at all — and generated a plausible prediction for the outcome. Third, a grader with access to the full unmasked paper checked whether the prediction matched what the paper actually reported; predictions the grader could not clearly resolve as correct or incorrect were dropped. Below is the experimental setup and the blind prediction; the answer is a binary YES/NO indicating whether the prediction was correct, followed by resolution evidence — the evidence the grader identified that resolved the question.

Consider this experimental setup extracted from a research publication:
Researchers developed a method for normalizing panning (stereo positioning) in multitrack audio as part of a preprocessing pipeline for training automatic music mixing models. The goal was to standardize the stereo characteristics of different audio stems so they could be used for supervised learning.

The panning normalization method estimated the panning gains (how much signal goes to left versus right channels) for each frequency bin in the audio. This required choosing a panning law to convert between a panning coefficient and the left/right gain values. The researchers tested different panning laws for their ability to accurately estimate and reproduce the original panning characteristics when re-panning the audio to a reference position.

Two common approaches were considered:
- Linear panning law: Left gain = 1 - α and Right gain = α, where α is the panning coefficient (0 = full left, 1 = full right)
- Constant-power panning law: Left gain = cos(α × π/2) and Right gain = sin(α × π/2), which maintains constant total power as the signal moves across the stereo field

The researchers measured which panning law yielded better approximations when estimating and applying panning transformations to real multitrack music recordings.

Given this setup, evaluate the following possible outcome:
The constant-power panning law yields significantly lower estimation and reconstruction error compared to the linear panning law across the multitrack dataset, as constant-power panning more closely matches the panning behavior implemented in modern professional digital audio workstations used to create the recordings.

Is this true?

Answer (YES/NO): NO